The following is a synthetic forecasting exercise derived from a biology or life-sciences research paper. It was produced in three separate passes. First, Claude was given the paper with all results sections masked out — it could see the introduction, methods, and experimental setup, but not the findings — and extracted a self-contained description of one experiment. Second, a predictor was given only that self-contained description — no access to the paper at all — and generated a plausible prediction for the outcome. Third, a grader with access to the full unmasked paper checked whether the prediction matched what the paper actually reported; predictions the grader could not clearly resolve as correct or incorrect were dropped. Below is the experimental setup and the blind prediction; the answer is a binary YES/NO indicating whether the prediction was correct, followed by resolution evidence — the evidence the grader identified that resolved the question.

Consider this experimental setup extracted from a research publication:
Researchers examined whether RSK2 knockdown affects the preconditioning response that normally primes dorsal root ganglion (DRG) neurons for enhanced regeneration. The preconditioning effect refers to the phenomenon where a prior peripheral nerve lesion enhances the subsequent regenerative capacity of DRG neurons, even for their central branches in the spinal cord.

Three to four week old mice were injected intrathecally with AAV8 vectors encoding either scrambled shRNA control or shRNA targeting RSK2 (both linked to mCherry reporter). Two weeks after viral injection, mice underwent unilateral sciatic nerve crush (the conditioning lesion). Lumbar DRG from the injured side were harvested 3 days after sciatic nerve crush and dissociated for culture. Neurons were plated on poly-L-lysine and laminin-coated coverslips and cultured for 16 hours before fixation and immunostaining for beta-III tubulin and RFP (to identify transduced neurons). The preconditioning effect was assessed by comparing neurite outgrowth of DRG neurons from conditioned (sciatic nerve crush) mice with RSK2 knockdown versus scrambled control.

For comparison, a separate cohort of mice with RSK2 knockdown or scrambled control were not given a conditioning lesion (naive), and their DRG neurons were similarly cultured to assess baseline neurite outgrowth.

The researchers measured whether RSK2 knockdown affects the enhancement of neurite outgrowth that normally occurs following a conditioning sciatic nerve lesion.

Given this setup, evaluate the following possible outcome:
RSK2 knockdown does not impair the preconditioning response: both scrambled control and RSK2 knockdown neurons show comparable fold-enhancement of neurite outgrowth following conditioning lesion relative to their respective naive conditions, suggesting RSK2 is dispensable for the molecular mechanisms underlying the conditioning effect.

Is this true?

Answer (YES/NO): NO